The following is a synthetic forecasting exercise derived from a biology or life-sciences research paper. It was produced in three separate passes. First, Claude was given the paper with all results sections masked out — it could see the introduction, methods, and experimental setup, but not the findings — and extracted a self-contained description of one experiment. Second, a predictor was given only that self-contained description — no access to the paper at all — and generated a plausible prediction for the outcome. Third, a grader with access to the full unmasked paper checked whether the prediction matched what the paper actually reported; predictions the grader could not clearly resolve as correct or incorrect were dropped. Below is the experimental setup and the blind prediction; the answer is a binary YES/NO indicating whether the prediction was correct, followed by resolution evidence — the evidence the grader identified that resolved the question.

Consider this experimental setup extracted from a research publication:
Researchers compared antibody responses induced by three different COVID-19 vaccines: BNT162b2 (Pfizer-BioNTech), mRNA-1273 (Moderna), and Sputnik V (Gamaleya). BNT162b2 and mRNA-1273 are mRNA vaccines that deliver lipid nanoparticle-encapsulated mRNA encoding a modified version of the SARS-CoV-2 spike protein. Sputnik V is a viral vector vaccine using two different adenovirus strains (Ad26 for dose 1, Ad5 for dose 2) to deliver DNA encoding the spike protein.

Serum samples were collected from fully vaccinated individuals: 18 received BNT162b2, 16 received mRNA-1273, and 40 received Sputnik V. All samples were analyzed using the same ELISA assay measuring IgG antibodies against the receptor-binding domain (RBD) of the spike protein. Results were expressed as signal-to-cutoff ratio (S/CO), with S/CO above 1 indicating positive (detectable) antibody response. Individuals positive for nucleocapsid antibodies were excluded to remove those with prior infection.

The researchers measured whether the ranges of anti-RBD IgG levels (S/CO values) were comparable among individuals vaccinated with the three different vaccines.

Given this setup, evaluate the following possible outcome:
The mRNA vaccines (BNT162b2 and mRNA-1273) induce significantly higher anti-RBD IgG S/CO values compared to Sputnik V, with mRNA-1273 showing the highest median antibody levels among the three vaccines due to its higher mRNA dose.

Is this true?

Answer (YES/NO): NO